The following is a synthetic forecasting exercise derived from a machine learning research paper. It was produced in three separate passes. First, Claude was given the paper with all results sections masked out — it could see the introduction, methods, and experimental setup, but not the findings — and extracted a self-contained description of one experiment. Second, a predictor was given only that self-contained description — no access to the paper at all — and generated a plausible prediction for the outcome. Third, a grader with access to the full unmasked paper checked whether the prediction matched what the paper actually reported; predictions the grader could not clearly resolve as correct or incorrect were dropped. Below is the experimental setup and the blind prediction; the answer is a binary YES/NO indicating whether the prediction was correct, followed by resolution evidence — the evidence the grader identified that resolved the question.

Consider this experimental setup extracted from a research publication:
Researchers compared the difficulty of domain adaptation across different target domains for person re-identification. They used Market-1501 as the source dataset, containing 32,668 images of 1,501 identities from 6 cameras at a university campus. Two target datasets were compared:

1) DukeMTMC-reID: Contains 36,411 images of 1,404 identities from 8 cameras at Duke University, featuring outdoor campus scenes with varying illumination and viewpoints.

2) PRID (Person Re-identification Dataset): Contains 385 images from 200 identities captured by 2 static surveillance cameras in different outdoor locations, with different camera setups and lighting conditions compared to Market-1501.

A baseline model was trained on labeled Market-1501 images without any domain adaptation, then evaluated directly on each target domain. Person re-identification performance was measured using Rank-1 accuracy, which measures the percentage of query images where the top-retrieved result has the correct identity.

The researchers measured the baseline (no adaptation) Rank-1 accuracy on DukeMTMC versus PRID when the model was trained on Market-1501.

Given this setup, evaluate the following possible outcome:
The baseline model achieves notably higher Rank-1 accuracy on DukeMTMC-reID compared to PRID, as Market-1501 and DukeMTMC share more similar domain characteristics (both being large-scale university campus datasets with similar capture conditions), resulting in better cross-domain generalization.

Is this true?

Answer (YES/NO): YES